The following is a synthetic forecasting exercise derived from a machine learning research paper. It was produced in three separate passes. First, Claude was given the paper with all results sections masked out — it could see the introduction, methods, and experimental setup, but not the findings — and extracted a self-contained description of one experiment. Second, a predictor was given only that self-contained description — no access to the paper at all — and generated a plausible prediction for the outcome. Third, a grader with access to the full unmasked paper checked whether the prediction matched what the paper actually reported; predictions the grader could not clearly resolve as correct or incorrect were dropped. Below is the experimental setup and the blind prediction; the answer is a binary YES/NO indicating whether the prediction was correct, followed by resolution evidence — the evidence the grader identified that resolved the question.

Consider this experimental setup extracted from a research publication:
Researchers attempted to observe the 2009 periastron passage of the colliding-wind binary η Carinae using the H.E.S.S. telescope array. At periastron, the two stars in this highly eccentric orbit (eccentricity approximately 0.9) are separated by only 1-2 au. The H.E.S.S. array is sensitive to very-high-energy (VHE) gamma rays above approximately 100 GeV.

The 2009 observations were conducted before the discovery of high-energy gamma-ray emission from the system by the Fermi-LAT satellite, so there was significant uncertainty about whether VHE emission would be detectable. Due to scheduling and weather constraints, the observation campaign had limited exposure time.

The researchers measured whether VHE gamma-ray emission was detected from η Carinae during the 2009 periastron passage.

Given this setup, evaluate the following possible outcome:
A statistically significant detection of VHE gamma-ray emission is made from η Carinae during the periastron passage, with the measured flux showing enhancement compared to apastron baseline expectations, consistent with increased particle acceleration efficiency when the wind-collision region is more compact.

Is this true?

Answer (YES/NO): NO